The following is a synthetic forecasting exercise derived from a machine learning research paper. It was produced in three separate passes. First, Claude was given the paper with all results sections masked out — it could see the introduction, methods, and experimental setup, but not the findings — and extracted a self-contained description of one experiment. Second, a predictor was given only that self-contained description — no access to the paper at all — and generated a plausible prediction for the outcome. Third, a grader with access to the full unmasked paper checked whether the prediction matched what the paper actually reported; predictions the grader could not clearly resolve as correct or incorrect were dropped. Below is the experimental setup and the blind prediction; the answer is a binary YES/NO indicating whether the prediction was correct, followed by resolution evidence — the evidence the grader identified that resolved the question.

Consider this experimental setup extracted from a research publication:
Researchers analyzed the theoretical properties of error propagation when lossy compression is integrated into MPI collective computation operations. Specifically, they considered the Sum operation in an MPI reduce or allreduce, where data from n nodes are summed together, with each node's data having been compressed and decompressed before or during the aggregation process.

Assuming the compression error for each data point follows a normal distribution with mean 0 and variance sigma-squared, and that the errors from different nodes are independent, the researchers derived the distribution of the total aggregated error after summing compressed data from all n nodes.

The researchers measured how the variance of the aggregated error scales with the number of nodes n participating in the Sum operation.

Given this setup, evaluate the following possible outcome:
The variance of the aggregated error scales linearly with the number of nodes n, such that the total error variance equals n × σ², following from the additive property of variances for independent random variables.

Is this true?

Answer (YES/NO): YES